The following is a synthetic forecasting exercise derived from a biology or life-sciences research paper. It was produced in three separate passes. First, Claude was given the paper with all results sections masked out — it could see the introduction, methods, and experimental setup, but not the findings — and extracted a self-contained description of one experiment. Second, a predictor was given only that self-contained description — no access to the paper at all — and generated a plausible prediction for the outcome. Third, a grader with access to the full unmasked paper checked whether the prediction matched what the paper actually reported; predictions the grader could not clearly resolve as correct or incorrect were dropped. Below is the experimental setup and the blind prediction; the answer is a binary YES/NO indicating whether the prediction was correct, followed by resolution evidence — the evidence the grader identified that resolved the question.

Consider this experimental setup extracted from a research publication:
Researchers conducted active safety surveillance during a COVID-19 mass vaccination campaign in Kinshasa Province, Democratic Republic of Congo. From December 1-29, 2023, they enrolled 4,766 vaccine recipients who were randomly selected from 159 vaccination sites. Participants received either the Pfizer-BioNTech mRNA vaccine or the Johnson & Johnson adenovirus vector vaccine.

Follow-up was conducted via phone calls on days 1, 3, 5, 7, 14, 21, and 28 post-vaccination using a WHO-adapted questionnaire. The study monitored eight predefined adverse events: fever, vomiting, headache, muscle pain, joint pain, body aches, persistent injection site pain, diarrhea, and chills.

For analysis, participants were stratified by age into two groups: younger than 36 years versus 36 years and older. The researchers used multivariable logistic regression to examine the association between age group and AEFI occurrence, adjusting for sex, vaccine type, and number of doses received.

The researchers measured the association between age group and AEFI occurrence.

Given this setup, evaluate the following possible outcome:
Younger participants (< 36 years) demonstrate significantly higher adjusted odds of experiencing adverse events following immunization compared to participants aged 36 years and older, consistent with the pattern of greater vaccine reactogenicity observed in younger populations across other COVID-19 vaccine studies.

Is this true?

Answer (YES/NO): NO